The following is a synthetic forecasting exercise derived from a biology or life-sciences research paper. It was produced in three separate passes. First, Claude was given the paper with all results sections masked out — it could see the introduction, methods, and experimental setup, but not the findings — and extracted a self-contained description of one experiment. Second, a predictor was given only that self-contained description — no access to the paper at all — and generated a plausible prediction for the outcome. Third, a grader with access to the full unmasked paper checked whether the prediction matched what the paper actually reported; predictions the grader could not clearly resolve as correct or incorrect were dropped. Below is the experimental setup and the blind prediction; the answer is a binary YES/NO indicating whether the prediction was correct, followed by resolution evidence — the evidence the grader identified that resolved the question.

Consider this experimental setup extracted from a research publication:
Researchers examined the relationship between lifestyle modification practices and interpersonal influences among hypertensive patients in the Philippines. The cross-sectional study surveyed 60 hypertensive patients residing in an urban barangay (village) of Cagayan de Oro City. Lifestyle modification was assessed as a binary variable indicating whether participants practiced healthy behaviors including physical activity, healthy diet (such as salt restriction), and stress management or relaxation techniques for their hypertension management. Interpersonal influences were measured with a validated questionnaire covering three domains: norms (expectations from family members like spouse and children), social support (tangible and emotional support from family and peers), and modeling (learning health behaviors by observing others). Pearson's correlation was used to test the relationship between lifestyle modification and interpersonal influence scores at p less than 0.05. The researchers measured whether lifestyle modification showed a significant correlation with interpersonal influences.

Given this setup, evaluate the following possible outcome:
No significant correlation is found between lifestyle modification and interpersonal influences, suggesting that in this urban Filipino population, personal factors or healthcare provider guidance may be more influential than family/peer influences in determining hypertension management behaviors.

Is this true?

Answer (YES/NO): NO